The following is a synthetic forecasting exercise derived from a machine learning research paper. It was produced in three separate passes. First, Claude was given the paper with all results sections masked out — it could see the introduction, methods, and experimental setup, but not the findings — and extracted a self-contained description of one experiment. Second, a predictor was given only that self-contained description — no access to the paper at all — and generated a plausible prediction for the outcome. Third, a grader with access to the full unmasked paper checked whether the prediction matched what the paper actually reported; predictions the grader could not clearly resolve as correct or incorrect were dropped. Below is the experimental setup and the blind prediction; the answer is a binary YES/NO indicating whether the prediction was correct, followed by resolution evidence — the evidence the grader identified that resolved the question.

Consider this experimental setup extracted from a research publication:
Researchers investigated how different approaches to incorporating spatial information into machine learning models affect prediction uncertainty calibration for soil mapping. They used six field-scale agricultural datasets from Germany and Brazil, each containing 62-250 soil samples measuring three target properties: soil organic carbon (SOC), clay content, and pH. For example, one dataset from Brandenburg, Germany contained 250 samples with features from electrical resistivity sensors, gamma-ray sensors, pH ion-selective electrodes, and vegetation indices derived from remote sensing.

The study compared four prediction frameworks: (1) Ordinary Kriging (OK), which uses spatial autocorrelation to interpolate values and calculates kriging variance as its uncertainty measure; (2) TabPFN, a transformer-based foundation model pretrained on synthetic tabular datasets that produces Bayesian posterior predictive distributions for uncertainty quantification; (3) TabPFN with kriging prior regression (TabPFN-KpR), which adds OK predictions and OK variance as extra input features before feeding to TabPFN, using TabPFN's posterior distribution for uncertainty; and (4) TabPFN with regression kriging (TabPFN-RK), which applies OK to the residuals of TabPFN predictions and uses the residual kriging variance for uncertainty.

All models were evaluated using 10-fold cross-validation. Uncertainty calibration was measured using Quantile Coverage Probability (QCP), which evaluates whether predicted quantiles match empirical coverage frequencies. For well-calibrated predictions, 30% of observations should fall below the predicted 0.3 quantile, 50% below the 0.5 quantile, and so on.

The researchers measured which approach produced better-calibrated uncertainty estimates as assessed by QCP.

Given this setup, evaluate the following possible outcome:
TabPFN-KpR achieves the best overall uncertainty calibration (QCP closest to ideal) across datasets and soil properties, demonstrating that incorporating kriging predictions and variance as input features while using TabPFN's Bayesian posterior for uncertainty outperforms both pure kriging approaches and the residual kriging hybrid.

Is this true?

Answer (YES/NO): YES